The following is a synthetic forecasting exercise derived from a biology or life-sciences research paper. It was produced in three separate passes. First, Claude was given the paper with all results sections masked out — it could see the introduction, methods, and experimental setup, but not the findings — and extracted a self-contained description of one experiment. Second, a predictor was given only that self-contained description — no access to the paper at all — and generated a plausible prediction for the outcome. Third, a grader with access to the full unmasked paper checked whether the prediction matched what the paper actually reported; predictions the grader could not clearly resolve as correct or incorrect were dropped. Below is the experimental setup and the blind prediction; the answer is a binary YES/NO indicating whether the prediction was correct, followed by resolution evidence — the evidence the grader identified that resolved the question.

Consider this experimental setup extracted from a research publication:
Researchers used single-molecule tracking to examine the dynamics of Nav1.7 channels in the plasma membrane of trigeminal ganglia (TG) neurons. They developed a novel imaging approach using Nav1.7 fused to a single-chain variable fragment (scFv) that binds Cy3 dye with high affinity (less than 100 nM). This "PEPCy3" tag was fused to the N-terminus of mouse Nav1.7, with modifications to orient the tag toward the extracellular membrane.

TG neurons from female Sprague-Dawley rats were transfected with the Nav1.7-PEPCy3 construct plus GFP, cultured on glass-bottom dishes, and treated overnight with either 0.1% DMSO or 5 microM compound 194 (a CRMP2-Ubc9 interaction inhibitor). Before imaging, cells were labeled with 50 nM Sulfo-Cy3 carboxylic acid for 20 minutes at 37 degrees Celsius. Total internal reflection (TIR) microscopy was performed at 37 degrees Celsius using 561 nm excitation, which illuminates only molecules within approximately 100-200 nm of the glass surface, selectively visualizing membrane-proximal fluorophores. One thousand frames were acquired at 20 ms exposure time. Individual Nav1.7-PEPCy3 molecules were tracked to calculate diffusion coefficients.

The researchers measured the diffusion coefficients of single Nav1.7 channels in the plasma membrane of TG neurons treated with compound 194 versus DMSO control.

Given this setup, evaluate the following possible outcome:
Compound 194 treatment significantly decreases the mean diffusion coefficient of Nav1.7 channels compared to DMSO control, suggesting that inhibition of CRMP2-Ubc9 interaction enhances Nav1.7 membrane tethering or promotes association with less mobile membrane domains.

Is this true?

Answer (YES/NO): YES